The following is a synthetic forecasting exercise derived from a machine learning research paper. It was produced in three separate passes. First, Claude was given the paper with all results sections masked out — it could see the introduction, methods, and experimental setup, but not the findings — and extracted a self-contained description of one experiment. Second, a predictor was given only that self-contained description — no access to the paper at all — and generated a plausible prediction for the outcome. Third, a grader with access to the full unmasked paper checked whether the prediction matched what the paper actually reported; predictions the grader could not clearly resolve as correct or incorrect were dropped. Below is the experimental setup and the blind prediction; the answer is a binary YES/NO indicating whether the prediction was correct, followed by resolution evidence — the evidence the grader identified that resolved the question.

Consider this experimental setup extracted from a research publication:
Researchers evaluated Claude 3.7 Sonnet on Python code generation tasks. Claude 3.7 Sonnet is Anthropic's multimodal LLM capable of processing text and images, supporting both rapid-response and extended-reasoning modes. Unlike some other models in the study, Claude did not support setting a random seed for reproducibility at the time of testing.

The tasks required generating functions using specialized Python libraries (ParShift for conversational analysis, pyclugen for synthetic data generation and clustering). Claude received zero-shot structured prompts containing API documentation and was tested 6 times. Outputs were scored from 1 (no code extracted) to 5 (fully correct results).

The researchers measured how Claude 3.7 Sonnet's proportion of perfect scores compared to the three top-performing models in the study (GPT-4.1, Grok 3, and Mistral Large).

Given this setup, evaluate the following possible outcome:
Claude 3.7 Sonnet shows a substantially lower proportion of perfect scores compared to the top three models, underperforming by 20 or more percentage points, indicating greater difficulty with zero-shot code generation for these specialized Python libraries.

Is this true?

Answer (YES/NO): YES